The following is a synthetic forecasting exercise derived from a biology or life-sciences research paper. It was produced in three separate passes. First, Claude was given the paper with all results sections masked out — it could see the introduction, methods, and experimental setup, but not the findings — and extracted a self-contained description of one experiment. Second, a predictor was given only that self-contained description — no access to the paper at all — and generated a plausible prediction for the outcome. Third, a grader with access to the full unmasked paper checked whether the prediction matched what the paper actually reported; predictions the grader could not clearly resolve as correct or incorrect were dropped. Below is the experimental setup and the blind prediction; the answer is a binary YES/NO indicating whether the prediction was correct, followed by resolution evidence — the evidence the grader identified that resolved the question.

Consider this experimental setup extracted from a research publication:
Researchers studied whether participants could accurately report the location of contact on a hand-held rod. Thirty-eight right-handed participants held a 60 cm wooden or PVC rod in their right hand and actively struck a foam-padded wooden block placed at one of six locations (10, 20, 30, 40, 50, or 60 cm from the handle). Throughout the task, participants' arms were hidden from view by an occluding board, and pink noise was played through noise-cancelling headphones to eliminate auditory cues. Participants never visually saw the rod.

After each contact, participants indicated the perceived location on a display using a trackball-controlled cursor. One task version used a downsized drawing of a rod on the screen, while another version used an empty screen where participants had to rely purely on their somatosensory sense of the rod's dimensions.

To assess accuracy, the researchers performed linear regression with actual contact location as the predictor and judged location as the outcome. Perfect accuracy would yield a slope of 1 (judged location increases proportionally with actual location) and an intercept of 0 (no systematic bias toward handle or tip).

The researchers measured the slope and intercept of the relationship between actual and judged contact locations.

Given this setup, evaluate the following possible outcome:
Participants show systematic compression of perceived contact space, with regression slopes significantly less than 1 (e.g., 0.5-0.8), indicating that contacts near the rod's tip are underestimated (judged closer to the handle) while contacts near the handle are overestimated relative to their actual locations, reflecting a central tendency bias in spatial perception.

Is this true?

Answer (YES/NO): NO